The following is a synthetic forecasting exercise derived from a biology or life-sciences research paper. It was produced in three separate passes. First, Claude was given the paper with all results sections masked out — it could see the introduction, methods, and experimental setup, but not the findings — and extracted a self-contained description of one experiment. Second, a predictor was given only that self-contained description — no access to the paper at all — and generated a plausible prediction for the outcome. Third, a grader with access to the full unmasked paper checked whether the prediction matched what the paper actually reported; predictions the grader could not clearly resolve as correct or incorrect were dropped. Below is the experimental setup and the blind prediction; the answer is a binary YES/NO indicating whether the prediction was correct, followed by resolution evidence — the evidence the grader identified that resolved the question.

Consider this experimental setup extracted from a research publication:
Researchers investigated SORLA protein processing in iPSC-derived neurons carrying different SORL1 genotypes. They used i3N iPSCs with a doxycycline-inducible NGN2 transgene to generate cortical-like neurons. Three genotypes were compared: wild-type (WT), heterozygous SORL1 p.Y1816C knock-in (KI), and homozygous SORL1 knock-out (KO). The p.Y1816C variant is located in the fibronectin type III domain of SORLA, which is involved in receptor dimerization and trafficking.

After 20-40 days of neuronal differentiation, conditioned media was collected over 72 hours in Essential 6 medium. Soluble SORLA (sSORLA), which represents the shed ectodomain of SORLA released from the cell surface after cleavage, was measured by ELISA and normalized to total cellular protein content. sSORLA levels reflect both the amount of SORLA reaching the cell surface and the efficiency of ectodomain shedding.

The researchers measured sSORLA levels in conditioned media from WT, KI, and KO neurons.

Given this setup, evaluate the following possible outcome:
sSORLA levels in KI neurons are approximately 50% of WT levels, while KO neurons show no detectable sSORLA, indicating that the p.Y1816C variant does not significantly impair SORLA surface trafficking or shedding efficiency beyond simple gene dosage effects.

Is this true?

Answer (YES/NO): NO